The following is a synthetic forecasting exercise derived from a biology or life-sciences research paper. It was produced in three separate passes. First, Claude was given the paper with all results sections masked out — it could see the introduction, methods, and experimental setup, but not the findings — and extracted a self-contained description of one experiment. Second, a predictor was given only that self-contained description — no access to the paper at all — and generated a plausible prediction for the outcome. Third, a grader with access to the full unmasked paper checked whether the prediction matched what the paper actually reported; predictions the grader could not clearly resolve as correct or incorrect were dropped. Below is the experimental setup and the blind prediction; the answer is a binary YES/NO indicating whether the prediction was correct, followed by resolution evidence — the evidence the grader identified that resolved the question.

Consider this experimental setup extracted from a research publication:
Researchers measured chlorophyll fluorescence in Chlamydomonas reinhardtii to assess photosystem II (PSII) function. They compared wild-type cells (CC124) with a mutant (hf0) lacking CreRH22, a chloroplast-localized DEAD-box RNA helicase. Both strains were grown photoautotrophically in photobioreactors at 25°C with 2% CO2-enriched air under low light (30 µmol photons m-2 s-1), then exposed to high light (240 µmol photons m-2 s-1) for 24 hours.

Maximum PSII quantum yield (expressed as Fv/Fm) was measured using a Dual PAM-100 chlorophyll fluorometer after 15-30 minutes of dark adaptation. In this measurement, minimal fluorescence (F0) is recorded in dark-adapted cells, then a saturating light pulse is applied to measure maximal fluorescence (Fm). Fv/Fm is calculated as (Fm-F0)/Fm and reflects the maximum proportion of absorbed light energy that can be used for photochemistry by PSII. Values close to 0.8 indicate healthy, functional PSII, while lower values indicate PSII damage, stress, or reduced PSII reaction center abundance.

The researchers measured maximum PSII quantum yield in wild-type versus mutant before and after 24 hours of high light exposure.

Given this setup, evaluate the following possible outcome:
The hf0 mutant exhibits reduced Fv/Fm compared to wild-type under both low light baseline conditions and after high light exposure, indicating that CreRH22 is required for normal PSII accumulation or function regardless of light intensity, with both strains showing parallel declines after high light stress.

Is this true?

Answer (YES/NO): NO